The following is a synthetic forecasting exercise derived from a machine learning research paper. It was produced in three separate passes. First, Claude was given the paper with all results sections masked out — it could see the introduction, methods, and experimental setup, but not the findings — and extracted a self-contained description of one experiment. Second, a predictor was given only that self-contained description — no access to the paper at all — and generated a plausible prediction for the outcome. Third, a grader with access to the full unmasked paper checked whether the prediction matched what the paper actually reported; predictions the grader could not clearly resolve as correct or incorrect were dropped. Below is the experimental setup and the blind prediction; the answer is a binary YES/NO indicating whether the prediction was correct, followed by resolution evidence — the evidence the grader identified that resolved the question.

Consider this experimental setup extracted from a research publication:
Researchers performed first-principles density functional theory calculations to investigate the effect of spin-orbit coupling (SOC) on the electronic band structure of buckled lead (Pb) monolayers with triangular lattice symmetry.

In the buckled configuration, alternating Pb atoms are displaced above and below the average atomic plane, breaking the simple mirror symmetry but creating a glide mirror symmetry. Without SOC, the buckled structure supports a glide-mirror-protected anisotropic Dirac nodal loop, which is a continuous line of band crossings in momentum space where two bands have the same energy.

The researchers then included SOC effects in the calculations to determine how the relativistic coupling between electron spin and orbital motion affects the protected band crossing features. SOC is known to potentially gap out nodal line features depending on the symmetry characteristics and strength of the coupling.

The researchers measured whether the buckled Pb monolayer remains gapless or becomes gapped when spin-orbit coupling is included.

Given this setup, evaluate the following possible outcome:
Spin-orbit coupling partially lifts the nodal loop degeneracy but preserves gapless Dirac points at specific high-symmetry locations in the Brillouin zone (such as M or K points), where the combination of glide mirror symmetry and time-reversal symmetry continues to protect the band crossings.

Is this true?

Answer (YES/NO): NO